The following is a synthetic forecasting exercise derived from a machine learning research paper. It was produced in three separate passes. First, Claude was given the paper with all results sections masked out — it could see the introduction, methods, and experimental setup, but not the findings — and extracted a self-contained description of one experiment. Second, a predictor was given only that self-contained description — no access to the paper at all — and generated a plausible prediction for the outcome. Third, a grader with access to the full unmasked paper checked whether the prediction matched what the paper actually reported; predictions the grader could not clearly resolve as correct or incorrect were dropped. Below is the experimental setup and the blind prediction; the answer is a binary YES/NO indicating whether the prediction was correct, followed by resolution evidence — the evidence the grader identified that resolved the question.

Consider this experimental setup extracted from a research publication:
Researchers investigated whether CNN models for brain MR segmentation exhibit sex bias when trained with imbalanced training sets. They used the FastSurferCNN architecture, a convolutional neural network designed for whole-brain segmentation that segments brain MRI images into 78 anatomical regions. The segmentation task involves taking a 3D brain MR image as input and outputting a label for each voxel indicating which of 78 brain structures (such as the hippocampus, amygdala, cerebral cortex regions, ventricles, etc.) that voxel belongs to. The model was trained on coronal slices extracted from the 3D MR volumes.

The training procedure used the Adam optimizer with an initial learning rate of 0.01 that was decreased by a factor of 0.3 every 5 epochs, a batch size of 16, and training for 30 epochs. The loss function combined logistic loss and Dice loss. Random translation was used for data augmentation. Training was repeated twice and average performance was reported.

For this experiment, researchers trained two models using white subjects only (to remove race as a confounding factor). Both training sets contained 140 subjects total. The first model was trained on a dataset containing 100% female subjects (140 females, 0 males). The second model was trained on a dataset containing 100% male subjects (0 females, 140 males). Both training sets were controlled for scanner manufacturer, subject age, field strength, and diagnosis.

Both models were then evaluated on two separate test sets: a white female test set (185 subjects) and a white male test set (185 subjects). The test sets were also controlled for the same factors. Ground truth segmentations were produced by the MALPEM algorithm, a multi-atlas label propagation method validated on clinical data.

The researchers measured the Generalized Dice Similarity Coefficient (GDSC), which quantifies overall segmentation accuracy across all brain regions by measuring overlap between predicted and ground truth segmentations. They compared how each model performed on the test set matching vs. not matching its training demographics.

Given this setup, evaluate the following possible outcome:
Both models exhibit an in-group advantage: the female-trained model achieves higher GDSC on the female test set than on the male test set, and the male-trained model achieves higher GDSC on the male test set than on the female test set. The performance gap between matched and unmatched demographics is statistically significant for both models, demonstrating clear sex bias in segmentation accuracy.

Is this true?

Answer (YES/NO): NO